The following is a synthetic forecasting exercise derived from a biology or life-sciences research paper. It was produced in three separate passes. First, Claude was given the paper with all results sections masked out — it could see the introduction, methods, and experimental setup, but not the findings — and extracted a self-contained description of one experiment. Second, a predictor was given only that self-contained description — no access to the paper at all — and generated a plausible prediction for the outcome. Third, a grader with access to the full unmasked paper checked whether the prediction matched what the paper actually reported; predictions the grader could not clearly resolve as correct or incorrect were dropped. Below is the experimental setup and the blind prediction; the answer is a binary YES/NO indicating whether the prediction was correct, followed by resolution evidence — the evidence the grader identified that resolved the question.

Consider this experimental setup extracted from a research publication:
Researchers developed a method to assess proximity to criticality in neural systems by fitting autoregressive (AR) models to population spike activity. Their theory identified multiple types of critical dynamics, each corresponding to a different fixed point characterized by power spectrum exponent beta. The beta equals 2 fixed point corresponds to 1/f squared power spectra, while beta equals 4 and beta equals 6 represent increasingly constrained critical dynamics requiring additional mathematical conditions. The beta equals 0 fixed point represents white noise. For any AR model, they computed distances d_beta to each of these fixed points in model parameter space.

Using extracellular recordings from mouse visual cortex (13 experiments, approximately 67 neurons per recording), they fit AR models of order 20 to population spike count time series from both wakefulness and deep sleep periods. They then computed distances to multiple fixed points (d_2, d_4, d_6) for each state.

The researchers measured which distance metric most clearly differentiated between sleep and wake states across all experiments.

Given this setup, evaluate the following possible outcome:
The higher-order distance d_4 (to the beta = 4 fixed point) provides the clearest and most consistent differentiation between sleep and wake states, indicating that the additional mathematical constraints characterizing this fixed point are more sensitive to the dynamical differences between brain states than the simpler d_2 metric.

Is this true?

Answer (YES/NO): NO